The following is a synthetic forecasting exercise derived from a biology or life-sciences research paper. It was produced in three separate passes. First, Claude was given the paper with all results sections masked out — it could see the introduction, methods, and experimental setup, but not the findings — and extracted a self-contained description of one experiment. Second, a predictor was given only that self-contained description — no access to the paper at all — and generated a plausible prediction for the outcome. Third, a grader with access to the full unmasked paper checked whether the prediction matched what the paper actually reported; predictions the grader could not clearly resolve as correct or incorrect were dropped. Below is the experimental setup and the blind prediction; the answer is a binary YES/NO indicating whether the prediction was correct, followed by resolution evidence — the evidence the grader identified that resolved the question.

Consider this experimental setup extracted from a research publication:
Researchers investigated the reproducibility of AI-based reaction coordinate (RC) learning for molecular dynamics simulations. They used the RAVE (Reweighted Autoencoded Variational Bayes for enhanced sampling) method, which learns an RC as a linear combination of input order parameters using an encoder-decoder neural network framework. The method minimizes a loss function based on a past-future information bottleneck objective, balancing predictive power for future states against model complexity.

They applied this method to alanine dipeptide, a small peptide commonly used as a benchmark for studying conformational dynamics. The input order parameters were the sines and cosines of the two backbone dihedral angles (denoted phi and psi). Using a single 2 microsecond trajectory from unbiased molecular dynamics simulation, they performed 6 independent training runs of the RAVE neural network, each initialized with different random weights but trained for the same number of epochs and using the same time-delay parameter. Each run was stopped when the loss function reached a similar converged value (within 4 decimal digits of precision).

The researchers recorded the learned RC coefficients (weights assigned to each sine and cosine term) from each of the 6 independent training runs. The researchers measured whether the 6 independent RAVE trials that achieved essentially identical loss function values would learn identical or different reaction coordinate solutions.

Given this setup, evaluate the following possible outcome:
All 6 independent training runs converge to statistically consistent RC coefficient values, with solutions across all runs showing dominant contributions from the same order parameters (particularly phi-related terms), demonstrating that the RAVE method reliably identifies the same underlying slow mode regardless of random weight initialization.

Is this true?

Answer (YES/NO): NO